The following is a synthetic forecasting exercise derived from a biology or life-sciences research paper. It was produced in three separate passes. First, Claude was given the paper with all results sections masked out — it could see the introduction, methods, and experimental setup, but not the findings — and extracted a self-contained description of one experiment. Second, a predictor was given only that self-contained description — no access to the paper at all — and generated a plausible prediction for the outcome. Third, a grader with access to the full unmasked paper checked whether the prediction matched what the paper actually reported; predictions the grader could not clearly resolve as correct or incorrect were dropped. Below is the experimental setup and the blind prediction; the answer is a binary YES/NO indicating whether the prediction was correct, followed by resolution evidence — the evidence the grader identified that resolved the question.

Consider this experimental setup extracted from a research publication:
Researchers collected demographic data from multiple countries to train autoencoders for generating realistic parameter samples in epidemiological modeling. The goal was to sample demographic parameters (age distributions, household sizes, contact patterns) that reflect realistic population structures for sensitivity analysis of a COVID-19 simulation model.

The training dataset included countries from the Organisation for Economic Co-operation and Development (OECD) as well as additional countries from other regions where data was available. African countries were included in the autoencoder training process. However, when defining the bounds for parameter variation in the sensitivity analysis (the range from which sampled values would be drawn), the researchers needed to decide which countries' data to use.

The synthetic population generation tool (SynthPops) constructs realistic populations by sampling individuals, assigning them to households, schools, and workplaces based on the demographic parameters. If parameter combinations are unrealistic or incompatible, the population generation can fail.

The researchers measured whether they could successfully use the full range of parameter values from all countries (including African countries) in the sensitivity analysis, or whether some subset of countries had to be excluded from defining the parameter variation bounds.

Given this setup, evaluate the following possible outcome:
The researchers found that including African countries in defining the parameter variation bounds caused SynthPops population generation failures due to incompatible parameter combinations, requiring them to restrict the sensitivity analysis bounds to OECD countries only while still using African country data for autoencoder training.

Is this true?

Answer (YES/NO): NO